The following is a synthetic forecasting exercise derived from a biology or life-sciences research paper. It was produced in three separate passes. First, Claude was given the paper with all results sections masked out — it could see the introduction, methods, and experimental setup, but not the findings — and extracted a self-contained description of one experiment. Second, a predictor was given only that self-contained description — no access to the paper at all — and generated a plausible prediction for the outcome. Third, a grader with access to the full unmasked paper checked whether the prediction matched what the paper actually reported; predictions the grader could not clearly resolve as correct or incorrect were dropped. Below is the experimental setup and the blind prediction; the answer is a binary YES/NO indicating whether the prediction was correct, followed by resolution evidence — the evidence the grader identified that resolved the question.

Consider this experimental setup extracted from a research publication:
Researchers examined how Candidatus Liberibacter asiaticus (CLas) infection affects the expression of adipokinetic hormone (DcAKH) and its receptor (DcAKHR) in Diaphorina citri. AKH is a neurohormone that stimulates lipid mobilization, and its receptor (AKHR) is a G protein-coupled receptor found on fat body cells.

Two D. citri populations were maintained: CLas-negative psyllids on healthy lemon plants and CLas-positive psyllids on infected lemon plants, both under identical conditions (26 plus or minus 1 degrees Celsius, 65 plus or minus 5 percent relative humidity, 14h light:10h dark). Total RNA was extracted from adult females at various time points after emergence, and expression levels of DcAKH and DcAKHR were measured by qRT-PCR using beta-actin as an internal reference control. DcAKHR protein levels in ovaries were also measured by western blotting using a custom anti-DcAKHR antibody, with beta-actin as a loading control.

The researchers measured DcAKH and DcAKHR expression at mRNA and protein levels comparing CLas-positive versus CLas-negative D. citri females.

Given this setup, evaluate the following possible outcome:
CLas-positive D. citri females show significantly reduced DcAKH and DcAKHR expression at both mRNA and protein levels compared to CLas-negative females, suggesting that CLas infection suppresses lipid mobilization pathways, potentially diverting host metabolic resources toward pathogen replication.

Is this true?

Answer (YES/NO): NO